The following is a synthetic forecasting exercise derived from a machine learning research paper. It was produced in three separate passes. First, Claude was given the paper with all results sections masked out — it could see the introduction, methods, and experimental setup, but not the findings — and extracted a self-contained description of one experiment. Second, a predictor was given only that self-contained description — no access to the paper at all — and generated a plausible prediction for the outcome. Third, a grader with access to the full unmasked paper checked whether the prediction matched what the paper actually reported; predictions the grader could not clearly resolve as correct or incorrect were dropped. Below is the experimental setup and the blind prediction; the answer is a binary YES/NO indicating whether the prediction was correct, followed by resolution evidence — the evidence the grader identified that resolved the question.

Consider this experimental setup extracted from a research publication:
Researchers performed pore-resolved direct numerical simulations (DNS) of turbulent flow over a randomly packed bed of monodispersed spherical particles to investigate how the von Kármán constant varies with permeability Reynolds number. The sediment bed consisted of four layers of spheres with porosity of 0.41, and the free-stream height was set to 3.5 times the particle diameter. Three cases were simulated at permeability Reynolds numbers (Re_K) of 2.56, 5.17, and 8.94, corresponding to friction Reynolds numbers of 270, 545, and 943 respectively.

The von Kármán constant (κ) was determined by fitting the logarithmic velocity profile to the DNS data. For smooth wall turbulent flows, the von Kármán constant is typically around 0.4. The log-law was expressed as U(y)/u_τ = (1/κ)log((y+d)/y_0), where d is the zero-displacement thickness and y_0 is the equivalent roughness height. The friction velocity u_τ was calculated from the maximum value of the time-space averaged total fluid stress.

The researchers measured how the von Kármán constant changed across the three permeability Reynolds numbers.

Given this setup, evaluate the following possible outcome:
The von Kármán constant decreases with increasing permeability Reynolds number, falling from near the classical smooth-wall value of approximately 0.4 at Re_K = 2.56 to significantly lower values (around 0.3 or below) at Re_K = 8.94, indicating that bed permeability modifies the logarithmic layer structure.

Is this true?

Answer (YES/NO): NO